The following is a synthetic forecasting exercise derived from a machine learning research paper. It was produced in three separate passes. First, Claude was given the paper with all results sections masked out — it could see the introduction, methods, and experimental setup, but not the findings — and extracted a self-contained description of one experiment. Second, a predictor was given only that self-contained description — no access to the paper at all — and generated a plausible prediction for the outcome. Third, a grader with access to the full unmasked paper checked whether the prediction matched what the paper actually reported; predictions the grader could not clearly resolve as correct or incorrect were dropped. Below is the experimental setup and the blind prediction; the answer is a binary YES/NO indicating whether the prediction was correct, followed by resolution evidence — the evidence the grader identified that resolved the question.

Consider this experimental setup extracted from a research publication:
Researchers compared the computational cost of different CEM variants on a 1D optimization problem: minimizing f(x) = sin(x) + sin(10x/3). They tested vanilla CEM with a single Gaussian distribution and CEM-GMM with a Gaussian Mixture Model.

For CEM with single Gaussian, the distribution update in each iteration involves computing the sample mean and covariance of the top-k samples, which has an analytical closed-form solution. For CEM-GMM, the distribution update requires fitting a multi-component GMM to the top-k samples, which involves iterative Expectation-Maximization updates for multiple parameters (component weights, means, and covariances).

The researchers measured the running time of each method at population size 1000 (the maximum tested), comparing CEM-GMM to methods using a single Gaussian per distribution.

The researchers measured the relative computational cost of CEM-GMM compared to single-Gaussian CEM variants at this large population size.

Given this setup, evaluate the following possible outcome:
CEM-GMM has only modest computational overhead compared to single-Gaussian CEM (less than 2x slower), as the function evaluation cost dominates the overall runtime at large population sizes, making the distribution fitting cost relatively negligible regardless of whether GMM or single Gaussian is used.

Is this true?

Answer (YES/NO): NO